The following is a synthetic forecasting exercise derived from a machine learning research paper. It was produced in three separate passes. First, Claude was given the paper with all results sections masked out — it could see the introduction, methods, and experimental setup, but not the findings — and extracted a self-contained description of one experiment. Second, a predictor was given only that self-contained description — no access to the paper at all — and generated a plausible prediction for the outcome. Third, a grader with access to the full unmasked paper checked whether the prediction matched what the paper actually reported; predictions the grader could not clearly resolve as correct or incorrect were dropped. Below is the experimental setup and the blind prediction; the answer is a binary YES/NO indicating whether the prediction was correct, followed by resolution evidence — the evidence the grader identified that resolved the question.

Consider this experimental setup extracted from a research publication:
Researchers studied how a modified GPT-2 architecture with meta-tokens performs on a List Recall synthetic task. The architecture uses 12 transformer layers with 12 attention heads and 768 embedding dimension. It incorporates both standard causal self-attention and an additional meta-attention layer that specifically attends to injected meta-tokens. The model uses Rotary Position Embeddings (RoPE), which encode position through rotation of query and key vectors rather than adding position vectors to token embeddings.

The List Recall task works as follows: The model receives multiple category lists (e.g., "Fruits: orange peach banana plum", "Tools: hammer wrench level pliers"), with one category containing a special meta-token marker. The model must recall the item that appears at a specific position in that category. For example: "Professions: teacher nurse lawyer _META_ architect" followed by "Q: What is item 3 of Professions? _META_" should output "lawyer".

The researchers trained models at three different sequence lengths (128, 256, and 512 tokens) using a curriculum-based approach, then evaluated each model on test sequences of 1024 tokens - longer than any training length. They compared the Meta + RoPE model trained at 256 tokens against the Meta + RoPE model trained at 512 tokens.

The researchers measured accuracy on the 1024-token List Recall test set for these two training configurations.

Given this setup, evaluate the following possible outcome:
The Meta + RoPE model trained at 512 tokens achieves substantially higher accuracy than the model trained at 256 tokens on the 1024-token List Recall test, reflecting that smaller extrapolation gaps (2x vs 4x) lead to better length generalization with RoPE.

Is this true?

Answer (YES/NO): YES